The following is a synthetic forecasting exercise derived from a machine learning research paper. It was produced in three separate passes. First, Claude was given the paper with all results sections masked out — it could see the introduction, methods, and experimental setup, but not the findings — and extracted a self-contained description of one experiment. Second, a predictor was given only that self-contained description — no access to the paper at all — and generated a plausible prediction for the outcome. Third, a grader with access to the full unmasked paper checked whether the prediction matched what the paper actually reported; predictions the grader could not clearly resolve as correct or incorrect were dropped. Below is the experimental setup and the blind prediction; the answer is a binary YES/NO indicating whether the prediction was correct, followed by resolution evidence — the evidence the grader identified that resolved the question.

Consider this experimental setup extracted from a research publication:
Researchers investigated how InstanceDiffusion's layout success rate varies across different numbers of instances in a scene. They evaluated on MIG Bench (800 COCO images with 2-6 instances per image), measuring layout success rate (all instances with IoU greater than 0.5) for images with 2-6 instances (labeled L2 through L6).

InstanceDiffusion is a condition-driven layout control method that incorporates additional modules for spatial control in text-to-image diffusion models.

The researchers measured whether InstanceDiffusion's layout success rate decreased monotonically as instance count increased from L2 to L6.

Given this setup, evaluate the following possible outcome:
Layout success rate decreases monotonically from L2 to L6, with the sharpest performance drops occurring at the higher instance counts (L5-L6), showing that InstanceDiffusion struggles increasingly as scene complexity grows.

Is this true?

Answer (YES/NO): NO